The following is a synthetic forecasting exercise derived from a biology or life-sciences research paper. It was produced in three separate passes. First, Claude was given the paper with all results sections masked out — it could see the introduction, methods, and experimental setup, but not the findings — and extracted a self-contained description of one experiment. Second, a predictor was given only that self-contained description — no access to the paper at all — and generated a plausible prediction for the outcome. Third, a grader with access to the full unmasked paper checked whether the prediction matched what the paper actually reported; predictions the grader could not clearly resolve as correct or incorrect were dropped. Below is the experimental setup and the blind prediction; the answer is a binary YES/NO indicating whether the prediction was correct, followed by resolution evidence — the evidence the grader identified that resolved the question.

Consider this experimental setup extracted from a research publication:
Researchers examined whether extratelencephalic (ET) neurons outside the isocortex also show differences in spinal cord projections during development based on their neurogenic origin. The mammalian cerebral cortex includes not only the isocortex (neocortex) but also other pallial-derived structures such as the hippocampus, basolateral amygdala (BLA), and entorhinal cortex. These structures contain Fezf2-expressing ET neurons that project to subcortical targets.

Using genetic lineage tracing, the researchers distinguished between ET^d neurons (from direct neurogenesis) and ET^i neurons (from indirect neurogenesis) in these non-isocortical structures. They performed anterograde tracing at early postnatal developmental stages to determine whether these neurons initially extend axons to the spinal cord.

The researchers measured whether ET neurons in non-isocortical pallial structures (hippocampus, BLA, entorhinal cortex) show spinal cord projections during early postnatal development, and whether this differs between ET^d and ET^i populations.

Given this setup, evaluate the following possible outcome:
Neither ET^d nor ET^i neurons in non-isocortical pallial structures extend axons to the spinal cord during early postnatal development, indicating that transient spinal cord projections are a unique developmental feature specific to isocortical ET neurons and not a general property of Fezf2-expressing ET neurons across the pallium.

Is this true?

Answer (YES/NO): NO